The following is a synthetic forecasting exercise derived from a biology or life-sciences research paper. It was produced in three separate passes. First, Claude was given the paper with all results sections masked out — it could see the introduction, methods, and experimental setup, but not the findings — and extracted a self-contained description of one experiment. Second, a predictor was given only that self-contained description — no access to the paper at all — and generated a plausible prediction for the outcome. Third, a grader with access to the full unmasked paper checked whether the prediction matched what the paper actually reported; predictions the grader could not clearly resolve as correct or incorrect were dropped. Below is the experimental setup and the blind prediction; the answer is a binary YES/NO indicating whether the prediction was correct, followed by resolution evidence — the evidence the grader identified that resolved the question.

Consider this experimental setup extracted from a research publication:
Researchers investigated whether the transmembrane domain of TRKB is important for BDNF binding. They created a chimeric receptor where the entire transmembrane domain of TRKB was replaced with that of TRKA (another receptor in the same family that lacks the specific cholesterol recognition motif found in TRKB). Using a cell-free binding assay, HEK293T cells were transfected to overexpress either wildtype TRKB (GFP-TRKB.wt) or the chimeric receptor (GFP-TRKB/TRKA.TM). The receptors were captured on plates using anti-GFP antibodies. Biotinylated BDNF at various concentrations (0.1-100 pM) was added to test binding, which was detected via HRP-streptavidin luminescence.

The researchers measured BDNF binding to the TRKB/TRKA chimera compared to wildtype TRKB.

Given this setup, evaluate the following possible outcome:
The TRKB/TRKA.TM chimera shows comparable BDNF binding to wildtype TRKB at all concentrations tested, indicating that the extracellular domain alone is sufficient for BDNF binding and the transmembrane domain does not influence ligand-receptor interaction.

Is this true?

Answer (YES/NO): YES